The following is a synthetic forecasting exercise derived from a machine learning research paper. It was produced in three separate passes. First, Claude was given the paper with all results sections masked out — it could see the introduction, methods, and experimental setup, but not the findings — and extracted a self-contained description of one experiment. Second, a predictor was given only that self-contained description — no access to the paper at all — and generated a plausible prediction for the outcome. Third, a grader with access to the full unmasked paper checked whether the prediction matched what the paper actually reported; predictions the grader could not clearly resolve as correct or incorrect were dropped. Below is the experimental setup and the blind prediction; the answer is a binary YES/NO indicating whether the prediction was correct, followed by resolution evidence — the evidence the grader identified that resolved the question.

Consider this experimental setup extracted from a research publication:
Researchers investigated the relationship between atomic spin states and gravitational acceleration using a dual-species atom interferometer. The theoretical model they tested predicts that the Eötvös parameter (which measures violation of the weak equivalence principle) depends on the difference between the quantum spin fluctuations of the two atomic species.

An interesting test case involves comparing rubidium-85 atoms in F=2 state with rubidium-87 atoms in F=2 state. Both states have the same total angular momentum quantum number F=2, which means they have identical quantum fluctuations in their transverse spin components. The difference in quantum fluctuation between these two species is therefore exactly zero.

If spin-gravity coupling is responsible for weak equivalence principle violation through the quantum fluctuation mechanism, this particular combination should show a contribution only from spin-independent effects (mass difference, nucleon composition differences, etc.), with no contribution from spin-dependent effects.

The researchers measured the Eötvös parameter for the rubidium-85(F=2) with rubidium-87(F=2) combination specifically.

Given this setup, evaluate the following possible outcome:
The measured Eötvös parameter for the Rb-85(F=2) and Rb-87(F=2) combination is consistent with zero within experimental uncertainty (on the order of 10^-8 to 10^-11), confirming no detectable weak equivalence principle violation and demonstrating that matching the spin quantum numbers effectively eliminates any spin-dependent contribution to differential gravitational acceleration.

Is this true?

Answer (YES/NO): YES